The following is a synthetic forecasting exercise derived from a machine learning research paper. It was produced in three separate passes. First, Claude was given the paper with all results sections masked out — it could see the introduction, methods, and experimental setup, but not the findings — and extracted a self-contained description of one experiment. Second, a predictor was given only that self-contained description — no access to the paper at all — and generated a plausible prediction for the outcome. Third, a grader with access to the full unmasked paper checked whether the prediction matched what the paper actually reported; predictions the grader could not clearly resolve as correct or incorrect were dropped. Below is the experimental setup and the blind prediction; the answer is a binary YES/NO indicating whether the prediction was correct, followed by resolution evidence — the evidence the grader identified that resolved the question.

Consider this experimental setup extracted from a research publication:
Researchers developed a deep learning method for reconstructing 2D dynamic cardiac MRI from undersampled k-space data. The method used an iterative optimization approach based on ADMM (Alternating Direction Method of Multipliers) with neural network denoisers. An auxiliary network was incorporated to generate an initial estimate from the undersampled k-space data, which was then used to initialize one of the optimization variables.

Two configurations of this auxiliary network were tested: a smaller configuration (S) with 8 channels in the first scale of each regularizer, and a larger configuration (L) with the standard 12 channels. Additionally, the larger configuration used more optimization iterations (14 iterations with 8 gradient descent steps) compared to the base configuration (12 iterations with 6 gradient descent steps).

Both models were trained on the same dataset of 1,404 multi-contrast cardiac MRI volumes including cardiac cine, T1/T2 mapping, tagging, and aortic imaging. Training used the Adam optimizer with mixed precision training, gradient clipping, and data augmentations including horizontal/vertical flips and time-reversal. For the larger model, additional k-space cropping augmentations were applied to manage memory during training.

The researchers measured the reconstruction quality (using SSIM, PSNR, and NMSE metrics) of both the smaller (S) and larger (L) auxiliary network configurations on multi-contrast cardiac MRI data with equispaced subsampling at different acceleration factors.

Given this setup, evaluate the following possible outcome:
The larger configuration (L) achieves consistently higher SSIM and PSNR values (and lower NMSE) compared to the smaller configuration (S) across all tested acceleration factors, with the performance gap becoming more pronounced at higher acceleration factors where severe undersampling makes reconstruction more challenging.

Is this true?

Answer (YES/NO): NO